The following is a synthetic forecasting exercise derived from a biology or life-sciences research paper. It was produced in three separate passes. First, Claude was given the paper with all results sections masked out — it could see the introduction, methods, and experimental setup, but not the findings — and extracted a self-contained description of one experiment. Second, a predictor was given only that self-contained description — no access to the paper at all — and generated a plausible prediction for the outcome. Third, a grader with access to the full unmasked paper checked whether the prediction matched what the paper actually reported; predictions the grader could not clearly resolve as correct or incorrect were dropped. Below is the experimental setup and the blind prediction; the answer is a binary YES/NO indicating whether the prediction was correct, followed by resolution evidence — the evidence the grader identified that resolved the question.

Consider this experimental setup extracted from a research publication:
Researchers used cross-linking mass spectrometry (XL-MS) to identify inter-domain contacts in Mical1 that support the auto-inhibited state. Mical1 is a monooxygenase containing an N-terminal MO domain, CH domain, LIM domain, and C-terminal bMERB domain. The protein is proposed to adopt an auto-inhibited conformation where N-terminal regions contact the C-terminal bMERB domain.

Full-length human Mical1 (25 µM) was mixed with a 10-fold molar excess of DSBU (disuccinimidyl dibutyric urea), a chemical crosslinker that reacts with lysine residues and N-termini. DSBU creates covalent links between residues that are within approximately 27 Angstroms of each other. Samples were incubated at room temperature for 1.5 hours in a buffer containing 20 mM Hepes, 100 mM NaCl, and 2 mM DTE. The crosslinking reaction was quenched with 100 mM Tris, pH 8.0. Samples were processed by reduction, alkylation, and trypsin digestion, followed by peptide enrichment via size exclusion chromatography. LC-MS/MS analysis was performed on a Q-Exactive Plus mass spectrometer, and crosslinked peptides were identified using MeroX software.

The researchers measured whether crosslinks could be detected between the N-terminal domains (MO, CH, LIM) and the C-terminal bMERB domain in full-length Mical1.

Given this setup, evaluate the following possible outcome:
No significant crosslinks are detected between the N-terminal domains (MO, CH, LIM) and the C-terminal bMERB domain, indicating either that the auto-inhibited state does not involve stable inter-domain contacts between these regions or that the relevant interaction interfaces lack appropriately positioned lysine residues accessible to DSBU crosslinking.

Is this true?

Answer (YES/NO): NO